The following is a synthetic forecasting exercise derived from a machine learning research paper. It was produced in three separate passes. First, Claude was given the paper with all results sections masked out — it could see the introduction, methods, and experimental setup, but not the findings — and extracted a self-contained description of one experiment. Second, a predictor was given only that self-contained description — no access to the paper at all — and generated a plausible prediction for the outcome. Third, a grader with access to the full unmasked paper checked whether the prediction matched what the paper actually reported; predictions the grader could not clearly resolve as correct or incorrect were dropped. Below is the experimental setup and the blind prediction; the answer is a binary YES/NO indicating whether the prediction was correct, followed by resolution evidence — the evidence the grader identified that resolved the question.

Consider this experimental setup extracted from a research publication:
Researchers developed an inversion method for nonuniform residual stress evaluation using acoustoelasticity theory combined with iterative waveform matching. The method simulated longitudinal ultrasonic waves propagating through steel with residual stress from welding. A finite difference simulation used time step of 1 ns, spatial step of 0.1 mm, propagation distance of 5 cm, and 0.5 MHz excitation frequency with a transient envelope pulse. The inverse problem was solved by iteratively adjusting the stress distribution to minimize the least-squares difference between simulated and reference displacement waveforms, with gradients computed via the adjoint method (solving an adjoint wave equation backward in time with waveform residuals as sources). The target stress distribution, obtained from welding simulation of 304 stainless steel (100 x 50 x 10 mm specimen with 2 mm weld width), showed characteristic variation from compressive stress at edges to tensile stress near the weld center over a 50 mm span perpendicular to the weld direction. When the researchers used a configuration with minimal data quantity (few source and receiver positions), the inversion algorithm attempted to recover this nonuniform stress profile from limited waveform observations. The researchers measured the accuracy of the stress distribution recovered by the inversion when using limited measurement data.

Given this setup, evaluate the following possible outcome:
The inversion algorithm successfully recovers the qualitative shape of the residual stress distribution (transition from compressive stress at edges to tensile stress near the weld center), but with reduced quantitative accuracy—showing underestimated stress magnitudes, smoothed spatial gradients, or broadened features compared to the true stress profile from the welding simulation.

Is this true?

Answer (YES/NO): NO